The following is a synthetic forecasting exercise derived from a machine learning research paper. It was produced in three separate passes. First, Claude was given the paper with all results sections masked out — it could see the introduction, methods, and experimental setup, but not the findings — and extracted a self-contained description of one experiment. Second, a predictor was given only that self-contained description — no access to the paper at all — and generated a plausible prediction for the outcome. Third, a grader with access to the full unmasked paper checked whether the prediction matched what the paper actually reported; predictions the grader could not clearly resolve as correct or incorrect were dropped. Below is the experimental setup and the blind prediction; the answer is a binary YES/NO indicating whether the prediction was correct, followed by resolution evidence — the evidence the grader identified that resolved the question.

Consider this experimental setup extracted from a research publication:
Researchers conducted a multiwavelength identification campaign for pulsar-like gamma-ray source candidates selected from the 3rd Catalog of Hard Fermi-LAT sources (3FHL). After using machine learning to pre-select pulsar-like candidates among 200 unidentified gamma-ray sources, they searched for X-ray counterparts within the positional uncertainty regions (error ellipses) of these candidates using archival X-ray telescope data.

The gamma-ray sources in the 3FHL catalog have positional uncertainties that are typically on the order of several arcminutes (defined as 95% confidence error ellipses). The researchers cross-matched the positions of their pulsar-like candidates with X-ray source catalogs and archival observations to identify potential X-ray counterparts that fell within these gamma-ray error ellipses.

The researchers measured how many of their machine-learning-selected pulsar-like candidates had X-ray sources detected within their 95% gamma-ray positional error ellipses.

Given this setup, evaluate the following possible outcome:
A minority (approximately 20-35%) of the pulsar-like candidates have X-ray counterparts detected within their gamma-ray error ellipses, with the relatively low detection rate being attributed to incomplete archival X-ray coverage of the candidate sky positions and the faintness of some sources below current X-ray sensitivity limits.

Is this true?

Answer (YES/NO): NO